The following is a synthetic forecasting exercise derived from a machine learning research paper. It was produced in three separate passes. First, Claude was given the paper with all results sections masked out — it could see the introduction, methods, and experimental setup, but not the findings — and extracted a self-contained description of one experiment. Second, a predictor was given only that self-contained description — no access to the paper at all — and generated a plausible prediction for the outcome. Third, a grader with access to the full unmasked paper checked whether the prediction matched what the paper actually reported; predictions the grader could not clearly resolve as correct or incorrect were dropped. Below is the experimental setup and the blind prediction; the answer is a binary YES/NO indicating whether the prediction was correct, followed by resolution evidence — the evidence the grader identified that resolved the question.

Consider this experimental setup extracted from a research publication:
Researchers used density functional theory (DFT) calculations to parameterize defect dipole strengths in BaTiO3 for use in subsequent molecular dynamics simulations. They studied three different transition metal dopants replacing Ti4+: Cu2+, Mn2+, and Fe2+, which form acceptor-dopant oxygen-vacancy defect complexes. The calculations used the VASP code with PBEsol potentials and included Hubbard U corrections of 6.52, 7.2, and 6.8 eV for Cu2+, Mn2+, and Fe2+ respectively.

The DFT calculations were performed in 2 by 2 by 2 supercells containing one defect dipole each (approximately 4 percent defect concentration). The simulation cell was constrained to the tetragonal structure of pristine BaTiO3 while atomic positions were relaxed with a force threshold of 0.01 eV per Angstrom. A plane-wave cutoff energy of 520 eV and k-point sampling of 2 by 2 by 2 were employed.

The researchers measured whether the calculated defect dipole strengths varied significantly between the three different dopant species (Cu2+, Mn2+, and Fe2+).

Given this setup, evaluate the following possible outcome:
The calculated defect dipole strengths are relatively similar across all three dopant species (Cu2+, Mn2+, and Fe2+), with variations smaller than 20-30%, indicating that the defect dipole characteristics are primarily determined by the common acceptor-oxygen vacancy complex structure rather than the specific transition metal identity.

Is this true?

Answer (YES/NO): YES